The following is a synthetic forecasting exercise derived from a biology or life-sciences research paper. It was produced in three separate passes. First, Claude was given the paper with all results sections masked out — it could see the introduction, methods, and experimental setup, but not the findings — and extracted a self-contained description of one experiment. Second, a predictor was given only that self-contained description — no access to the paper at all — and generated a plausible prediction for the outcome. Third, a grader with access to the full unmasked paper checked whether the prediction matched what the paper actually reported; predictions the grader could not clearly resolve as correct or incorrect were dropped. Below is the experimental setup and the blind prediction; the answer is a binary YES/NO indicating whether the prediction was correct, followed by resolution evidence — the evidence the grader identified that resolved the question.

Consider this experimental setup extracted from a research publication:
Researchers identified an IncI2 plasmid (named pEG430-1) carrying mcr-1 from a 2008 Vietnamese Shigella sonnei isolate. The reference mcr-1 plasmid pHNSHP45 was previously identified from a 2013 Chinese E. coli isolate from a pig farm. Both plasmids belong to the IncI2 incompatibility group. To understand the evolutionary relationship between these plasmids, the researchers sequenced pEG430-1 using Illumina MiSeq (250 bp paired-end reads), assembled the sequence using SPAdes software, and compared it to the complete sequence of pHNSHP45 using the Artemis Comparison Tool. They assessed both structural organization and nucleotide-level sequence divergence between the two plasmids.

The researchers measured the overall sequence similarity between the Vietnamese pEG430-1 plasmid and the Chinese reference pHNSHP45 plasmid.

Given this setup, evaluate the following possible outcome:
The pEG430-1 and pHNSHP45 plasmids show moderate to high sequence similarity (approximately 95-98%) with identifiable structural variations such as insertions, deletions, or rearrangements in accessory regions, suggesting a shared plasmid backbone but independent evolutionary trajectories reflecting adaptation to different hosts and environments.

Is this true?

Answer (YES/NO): NO